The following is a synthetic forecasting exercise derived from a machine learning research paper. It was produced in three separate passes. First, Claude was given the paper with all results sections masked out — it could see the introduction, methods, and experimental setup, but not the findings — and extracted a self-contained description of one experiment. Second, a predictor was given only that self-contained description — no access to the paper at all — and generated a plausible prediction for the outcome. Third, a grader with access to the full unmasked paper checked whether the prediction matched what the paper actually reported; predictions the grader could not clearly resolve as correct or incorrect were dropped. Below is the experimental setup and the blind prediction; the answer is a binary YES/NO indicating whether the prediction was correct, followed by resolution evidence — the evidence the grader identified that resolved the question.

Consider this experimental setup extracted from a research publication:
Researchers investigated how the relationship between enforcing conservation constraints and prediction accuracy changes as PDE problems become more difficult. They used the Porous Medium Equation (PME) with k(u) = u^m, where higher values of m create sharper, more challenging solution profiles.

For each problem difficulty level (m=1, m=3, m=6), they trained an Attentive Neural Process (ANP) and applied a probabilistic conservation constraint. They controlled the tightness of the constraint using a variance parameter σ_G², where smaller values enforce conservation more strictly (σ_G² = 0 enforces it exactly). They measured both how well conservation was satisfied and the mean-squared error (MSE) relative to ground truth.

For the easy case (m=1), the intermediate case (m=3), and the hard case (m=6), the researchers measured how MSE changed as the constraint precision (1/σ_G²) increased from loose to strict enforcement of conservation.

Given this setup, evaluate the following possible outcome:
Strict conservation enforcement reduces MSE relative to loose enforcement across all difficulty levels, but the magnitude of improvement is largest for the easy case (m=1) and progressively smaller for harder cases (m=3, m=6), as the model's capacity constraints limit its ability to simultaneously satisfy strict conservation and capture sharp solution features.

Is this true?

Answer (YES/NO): NO